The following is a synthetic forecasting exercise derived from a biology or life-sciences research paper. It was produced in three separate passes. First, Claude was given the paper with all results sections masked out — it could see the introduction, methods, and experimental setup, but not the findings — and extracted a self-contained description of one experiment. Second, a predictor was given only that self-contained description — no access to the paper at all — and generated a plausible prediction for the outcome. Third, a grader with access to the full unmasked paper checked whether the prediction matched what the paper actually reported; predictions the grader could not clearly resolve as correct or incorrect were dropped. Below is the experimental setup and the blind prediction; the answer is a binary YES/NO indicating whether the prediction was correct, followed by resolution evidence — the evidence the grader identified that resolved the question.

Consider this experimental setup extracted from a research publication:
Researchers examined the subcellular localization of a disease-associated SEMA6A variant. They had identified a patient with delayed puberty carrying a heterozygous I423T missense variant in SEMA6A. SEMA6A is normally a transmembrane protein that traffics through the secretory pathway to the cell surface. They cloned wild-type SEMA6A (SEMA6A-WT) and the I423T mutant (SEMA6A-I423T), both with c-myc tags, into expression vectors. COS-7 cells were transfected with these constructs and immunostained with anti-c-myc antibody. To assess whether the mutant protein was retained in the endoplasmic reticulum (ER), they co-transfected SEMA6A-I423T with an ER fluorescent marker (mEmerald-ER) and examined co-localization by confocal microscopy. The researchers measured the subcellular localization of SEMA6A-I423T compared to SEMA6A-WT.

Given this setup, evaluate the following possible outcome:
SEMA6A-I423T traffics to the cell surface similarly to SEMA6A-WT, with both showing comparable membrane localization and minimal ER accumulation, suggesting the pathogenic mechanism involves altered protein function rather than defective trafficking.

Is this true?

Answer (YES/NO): NO